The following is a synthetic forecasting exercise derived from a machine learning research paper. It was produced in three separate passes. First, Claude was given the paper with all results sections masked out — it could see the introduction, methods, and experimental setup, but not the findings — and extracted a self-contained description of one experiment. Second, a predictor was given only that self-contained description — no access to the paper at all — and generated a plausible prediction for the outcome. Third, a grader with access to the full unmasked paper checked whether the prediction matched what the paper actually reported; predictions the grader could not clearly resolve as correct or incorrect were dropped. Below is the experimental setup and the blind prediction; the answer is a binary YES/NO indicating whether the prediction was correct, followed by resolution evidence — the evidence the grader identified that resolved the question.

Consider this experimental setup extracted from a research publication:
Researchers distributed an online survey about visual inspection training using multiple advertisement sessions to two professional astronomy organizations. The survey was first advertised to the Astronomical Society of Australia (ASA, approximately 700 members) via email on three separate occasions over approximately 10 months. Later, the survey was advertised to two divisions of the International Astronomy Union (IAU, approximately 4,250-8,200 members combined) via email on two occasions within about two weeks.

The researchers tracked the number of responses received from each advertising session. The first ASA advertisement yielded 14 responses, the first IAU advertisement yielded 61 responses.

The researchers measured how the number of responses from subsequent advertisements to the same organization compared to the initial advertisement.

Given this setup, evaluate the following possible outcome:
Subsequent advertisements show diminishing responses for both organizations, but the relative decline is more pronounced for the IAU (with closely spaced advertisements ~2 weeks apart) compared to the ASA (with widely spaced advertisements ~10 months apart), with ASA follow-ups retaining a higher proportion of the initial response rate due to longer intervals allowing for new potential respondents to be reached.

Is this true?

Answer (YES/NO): NO